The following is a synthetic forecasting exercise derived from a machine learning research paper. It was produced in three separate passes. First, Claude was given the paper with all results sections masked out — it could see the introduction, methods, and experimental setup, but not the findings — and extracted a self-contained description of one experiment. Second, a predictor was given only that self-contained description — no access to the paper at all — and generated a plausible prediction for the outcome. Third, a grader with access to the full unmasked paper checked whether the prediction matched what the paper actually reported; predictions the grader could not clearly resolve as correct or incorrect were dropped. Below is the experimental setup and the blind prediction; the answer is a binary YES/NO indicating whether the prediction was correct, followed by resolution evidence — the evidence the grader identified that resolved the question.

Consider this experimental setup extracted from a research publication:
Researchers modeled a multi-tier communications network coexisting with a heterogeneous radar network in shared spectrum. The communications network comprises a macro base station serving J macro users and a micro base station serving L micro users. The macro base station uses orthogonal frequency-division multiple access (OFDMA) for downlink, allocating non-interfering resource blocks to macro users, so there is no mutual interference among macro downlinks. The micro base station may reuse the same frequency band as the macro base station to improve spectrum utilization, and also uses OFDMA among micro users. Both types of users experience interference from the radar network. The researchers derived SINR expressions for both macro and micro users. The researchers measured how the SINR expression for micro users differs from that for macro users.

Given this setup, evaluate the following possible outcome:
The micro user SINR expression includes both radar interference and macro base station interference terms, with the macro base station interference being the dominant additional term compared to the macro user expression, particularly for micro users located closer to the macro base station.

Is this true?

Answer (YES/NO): NO